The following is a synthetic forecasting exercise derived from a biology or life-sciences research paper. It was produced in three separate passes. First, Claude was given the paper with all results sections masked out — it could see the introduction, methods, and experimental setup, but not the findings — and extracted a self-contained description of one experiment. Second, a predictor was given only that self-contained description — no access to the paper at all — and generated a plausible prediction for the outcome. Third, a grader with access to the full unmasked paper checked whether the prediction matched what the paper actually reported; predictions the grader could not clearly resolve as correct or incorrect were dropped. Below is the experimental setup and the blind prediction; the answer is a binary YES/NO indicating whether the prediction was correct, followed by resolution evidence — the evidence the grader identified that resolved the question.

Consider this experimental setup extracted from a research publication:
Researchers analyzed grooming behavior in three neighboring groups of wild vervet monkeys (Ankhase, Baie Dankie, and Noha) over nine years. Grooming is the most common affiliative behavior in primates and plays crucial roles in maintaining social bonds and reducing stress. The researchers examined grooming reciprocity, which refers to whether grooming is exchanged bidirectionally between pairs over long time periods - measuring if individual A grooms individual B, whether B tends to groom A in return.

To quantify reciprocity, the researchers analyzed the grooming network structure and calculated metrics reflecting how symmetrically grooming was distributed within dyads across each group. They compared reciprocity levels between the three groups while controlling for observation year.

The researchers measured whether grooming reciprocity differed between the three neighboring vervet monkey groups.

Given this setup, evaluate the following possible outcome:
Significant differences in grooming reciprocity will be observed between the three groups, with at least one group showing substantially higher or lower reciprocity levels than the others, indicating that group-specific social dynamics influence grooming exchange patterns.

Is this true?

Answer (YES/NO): YES